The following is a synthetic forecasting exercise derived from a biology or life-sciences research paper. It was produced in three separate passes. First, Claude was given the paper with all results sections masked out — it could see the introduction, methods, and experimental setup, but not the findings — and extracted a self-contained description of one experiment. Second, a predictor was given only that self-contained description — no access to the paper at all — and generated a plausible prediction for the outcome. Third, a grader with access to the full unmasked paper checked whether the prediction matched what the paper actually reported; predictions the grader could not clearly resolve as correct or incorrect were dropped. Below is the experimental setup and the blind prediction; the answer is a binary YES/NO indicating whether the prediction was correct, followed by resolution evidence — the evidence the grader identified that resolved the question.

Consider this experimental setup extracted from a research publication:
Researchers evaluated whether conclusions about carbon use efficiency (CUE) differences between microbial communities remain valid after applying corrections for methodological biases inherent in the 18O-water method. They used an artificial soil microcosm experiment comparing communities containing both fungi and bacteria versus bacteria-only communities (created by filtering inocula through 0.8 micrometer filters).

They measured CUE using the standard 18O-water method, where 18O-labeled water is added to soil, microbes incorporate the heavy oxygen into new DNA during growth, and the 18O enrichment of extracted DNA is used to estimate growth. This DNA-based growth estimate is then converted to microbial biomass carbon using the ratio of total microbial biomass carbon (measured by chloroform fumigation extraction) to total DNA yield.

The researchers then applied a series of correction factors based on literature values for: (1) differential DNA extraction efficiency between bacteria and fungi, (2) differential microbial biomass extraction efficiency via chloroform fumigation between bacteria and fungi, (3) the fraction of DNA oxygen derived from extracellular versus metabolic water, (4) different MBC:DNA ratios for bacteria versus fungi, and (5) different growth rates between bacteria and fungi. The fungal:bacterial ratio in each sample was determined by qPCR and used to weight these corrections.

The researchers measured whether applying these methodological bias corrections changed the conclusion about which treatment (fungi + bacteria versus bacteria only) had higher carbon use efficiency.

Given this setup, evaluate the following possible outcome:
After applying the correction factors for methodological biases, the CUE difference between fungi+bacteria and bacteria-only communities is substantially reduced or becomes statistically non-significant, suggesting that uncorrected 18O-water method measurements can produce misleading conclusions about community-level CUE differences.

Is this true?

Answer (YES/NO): NO